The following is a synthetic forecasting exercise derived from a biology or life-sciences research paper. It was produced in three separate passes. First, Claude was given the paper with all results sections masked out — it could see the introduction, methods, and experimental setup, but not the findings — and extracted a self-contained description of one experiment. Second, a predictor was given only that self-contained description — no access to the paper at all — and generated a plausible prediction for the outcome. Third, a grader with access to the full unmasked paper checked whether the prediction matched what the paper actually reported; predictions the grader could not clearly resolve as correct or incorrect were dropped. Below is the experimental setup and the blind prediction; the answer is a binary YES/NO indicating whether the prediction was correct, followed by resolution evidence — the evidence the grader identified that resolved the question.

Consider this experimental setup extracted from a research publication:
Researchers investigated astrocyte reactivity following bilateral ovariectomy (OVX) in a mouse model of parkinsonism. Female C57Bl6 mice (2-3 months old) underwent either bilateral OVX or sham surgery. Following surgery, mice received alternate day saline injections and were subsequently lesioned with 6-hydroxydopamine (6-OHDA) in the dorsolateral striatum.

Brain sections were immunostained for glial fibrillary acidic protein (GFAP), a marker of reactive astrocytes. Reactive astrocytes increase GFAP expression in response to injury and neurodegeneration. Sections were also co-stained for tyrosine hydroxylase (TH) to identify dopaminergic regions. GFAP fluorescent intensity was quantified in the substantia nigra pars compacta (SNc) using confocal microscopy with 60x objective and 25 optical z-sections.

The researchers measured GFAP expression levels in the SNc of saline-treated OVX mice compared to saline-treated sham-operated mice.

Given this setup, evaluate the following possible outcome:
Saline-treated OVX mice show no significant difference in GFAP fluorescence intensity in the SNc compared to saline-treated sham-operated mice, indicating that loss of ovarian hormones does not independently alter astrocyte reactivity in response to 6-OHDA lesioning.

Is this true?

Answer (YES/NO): YES